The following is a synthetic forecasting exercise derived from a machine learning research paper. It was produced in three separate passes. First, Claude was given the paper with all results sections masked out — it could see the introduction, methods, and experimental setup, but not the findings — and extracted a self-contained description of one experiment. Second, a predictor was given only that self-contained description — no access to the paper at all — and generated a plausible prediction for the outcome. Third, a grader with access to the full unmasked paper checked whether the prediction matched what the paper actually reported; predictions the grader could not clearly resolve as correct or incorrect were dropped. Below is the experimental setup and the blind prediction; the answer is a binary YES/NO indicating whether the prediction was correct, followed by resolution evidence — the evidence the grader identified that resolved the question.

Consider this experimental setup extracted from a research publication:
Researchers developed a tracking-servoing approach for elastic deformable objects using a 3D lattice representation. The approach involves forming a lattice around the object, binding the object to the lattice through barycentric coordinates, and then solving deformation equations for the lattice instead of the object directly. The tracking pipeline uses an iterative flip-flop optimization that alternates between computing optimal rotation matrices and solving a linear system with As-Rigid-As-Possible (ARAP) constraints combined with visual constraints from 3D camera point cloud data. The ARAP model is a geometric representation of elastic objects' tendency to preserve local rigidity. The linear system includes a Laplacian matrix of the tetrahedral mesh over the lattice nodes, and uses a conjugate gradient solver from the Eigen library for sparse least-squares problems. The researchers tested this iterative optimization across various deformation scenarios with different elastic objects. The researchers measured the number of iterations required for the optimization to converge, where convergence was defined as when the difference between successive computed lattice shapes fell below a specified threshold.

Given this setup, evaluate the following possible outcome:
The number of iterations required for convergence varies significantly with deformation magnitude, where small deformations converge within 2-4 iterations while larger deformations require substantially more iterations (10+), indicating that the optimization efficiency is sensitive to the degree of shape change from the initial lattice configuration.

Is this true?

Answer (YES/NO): NO